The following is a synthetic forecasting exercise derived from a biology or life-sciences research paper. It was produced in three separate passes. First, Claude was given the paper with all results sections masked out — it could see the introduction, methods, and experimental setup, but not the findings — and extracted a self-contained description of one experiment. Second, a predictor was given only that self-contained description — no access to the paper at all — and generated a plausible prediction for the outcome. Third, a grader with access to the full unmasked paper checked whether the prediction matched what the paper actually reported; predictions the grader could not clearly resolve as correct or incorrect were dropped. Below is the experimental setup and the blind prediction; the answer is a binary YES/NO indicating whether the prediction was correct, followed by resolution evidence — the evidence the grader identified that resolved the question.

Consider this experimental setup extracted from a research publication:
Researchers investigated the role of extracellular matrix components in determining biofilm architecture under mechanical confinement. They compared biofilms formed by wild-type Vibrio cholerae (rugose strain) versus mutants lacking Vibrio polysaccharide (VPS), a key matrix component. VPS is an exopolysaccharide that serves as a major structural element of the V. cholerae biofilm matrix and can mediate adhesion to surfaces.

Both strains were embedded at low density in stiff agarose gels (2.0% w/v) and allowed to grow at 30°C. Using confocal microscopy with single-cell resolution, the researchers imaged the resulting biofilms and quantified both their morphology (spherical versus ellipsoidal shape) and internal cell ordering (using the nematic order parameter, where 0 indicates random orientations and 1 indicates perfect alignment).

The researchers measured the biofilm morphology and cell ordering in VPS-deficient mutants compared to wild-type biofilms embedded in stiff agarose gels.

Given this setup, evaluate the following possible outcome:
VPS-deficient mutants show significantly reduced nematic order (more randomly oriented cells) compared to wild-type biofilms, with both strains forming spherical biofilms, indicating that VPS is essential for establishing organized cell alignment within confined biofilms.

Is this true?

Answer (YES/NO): NO